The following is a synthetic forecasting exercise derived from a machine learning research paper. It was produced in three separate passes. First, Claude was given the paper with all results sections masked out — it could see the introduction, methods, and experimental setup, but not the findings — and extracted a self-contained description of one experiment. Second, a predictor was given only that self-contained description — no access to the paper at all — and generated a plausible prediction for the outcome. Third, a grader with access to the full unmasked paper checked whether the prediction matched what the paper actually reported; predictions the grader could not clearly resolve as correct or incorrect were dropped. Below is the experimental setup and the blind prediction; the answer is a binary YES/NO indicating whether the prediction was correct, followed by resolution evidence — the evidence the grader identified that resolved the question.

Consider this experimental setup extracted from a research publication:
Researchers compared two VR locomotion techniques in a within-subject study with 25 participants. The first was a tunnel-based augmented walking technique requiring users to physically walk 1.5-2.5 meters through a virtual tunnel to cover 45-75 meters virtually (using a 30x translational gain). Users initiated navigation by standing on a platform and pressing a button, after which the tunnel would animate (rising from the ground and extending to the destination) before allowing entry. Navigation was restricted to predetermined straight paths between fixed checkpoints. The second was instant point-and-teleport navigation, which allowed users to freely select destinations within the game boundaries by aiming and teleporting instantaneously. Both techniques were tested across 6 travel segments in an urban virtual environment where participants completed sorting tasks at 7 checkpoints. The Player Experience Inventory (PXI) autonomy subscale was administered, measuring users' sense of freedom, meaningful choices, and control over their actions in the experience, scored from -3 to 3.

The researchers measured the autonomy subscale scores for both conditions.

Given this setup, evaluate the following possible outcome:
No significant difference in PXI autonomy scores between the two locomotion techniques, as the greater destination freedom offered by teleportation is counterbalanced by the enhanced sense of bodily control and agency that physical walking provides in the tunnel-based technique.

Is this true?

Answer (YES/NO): YES